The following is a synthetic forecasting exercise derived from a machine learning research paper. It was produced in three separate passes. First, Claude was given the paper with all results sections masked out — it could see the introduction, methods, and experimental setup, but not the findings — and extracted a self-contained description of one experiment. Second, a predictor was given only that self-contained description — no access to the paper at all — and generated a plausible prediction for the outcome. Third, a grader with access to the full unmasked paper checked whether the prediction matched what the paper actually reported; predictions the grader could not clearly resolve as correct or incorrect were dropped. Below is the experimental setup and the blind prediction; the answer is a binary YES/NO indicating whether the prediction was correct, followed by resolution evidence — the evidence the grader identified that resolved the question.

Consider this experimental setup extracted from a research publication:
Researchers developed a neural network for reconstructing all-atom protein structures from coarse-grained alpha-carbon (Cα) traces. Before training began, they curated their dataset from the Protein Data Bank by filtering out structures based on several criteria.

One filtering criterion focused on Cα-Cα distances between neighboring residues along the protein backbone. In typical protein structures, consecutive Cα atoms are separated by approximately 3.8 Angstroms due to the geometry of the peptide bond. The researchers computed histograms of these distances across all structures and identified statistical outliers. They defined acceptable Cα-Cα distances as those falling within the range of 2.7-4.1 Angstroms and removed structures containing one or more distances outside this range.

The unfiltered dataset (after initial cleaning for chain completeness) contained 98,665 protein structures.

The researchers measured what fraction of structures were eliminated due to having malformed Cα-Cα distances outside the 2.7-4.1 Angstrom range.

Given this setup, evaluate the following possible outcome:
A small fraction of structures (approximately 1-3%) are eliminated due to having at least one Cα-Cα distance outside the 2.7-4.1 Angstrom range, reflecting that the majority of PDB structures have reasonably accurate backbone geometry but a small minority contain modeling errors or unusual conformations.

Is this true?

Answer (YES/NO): YES